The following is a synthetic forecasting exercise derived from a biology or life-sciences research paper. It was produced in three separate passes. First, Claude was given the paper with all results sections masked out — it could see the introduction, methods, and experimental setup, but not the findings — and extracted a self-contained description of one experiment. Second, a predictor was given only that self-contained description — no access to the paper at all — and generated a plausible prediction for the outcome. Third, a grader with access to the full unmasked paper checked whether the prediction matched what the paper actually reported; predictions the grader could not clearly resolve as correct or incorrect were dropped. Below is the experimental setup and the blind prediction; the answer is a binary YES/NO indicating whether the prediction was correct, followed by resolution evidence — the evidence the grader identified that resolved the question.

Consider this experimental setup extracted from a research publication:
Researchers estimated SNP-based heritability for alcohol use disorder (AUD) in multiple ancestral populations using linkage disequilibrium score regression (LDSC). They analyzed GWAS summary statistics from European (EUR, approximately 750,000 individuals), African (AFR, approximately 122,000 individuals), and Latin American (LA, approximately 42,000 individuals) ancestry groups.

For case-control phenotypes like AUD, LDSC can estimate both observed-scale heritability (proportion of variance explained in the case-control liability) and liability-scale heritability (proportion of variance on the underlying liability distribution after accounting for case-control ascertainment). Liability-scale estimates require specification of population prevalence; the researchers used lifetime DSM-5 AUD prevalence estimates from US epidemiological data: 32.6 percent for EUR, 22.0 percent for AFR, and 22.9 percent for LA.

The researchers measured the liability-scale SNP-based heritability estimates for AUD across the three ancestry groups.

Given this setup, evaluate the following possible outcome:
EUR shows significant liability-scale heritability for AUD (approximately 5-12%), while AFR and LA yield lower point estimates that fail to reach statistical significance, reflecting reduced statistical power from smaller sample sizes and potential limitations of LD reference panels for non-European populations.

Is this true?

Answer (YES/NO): NO